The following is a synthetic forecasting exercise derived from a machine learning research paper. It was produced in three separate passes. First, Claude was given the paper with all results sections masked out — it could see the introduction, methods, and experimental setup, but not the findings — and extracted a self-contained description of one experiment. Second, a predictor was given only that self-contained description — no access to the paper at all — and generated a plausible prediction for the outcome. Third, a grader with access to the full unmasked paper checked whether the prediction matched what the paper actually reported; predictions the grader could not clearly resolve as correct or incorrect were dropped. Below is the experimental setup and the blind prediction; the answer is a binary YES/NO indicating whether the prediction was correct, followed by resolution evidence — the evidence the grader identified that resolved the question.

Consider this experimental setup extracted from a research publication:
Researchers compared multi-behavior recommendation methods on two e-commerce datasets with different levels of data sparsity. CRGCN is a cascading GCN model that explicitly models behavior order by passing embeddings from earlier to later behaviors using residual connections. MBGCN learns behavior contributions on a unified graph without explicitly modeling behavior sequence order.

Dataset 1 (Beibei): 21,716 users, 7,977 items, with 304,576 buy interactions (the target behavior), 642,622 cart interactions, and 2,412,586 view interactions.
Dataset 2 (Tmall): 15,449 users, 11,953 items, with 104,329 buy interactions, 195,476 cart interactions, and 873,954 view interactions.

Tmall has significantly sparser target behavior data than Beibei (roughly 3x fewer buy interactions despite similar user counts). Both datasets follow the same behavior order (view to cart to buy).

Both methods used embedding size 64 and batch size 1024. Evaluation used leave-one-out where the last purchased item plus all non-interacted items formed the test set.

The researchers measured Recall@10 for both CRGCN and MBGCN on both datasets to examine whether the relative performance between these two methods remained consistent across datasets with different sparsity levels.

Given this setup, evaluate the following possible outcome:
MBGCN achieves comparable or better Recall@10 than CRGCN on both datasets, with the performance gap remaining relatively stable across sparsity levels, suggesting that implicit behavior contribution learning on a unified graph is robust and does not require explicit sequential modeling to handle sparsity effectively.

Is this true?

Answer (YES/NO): NO